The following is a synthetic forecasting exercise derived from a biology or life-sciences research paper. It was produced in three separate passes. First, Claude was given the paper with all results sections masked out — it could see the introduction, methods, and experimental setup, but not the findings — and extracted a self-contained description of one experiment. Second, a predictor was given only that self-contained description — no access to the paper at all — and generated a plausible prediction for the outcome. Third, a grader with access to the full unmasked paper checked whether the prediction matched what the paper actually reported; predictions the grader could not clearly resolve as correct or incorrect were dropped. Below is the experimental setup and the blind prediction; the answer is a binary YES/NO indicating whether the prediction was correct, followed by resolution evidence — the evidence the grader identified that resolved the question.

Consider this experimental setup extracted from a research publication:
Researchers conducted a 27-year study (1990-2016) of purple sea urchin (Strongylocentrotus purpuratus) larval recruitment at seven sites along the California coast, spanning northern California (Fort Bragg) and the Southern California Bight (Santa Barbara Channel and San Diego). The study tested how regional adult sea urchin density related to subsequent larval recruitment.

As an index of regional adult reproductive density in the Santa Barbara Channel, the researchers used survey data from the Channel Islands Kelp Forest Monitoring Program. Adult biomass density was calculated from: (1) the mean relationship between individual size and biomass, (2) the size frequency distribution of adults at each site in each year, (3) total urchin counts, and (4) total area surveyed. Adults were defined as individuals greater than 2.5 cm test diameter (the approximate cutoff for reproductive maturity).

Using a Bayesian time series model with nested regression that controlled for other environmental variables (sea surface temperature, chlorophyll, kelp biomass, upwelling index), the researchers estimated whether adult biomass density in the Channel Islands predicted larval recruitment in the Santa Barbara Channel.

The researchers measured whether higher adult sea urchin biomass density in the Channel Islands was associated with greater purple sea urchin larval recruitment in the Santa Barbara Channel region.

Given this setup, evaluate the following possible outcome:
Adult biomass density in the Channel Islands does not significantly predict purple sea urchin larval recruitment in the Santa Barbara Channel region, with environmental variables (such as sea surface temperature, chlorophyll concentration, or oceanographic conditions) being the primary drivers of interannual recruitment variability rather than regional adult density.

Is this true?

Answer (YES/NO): YES